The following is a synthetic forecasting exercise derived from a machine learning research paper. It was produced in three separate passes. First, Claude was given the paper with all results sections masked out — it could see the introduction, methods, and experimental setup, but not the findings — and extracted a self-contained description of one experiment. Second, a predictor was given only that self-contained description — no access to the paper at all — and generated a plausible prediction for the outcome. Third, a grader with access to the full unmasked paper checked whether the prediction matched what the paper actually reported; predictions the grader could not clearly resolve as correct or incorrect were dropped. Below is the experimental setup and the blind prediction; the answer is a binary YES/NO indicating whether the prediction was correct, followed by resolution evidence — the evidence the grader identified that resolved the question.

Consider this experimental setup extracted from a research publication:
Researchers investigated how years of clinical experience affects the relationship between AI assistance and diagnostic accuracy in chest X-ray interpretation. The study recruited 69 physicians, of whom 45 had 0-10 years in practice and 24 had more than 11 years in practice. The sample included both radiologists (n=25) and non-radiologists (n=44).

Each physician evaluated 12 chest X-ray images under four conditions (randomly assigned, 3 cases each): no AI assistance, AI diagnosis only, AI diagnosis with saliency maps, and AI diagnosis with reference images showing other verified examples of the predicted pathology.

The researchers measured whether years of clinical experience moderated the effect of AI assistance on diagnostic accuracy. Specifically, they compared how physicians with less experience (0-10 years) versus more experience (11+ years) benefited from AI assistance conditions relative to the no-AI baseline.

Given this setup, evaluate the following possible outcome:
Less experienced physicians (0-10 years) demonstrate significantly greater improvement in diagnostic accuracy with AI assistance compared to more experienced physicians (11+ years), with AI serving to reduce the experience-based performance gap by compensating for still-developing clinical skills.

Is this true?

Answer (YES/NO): NO